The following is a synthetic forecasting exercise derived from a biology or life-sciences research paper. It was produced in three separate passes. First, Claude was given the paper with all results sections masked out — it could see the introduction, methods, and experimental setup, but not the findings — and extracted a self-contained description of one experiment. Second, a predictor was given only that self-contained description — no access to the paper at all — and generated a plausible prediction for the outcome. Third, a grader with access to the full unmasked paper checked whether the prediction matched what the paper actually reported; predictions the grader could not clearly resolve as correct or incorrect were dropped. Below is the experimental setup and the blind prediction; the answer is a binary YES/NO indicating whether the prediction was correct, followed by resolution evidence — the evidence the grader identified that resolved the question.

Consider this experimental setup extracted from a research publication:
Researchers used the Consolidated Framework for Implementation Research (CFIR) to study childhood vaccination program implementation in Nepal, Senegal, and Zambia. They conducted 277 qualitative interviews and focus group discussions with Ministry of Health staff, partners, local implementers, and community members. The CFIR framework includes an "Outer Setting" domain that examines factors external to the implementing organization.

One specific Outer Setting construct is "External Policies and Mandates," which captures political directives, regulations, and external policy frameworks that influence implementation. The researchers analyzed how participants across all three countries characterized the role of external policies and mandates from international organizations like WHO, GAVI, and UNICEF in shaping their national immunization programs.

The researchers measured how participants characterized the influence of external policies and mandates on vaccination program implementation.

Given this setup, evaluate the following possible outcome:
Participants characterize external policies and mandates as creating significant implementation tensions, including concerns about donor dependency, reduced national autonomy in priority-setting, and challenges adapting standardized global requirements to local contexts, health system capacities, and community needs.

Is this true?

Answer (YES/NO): NO